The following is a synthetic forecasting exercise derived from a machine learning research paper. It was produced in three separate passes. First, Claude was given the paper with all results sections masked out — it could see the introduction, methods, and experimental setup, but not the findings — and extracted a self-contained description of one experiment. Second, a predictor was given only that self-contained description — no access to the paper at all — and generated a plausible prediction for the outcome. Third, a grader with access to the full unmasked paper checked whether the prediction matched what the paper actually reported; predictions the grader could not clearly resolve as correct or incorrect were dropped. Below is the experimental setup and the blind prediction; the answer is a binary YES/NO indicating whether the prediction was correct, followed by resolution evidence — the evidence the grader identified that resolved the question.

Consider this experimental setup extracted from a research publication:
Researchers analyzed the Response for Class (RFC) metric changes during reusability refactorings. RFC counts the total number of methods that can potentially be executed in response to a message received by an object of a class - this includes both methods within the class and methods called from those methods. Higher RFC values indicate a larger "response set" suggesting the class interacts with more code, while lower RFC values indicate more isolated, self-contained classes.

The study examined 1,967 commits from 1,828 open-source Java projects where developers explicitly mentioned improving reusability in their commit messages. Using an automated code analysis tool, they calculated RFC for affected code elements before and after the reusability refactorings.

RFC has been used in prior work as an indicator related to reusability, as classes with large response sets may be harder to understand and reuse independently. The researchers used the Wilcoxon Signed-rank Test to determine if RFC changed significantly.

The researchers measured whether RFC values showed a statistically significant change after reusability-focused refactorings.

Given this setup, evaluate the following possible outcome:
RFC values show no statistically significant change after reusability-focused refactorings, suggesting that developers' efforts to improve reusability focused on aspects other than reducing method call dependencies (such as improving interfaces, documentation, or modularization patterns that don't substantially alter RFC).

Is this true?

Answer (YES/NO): YES